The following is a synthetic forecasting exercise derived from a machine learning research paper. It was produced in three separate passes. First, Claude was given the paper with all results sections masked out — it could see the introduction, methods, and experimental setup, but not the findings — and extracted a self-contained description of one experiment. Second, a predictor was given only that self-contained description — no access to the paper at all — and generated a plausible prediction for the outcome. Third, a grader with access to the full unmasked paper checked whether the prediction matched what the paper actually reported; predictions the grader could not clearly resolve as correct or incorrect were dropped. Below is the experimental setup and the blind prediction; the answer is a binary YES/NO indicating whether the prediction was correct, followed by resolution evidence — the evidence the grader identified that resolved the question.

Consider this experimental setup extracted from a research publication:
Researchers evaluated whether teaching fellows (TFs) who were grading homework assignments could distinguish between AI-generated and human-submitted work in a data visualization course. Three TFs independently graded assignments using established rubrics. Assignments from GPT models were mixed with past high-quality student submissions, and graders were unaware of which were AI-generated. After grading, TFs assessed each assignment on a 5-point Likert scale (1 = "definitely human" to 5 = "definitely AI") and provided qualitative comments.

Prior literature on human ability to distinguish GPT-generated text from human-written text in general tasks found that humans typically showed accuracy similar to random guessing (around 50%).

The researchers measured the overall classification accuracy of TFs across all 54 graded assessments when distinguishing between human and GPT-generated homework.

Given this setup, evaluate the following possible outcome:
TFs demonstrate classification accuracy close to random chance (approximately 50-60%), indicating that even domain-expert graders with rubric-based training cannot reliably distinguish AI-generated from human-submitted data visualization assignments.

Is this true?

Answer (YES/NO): NO